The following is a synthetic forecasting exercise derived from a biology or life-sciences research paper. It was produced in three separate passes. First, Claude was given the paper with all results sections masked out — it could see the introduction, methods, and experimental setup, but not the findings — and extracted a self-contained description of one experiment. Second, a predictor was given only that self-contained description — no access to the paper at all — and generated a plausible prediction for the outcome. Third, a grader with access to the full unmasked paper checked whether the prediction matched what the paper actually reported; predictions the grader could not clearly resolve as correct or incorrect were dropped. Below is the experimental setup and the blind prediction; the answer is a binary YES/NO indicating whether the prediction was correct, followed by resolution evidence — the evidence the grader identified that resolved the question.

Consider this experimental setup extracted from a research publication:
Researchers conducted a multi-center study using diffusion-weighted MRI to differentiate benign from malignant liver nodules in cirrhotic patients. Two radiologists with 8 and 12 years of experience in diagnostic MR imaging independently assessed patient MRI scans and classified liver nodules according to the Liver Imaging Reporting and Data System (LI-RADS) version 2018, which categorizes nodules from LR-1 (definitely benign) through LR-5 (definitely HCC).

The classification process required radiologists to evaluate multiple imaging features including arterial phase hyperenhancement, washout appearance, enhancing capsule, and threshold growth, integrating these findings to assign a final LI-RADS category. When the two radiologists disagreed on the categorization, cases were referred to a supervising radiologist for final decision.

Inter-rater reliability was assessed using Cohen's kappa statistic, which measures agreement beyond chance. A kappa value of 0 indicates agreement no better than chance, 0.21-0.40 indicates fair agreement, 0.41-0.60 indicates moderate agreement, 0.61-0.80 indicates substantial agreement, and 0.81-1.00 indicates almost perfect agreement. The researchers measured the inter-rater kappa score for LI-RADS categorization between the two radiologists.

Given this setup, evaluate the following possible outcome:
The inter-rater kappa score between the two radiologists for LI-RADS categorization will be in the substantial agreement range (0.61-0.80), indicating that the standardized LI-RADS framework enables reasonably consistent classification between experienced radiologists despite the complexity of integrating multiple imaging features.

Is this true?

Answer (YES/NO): YES